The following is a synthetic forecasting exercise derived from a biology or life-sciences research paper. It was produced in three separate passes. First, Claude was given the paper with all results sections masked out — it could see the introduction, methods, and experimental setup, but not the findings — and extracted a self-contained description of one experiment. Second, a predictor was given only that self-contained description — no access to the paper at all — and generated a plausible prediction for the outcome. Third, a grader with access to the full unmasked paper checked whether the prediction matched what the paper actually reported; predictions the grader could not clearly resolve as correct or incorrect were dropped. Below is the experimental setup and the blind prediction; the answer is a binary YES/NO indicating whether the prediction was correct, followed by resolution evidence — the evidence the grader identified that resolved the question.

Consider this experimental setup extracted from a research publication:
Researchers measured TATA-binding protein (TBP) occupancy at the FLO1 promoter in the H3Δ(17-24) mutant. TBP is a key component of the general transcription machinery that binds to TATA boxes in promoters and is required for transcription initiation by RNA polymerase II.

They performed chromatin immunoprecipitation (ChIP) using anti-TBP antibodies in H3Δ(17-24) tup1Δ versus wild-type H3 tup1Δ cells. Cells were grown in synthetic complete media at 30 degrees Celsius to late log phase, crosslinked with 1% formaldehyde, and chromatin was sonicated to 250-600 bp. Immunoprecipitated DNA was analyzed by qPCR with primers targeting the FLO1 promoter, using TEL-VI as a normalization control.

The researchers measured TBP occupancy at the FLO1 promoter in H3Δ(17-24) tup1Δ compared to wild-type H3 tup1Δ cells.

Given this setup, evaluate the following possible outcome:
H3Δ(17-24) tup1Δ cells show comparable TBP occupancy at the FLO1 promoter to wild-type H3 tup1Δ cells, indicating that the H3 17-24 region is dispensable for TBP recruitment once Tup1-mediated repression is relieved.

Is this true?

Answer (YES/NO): NO